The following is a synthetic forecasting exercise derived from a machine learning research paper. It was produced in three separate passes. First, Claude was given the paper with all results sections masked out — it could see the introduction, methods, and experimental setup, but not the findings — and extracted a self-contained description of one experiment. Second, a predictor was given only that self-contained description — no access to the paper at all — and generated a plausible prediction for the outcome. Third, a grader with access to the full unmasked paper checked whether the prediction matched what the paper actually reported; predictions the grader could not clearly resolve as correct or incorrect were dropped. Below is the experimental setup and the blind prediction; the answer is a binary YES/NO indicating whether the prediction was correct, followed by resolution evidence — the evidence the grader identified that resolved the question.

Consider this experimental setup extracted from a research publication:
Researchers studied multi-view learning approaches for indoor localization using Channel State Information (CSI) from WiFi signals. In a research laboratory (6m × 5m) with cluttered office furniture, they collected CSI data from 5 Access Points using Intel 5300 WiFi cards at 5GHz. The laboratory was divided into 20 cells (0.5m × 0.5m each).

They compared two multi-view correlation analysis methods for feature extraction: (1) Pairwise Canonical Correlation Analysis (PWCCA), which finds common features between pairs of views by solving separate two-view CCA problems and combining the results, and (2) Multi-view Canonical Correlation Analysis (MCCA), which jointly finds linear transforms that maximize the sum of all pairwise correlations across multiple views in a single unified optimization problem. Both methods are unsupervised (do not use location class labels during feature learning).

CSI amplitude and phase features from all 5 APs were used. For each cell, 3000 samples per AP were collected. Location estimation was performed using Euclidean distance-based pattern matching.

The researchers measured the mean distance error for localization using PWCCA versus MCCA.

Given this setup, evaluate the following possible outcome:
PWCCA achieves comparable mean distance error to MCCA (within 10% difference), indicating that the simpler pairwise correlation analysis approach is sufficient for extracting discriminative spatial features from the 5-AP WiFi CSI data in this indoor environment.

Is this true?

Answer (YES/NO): NO